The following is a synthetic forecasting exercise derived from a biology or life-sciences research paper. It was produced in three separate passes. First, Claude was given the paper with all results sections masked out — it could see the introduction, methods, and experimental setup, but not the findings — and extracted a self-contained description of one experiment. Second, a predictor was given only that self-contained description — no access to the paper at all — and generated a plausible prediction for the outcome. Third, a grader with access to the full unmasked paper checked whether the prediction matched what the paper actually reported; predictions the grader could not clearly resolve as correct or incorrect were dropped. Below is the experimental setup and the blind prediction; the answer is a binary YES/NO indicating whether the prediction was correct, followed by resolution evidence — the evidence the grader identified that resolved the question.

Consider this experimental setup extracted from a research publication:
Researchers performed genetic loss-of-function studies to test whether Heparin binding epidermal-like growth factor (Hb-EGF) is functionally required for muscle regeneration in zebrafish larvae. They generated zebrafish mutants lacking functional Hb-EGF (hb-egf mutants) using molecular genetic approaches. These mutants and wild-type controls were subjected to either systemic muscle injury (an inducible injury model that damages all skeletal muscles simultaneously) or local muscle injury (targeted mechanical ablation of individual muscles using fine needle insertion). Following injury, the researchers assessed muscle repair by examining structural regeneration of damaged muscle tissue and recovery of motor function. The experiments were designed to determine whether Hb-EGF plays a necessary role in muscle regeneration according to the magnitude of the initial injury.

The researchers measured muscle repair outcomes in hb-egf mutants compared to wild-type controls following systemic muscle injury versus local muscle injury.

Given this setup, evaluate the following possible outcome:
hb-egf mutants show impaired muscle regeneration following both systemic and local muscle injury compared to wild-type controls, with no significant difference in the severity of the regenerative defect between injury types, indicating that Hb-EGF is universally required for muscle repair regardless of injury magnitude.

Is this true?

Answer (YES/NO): NO